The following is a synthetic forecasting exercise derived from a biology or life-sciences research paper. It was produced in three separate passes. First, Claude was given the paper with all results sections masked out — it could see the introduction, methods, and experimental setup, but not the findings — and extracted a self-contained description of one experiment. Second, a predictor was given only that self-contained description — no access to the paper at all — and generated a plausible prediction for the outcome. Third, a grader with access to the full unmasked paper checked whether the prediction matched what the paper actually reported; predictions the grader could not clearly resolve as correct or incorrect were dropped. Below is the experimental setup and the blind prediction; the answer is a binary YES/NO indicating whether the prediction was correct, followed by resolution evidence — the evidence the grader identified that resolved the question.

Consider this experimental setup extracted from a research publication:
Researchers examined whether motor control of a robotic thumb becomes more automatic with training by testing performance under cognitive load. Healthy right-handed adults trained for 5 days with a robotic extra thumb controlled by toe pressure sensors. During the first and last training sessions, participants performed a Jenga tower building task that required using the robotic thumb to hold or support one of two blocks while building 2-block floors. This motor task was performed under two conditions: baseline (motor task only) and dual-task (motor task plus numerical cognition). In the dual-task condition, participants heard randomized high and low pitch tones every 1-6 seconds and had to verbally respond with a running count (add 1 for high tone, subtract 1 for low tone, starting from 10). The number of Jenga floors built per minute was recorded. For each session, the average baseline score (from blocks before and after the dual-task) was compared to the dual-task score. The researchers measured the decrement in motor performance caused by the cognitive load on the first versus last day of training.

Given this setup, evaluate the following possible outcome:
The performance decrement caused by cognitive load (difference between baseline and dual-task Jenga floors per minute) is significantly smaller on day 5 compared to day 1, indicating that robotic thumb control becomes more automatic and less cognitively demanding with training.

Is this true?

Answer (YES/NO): NO